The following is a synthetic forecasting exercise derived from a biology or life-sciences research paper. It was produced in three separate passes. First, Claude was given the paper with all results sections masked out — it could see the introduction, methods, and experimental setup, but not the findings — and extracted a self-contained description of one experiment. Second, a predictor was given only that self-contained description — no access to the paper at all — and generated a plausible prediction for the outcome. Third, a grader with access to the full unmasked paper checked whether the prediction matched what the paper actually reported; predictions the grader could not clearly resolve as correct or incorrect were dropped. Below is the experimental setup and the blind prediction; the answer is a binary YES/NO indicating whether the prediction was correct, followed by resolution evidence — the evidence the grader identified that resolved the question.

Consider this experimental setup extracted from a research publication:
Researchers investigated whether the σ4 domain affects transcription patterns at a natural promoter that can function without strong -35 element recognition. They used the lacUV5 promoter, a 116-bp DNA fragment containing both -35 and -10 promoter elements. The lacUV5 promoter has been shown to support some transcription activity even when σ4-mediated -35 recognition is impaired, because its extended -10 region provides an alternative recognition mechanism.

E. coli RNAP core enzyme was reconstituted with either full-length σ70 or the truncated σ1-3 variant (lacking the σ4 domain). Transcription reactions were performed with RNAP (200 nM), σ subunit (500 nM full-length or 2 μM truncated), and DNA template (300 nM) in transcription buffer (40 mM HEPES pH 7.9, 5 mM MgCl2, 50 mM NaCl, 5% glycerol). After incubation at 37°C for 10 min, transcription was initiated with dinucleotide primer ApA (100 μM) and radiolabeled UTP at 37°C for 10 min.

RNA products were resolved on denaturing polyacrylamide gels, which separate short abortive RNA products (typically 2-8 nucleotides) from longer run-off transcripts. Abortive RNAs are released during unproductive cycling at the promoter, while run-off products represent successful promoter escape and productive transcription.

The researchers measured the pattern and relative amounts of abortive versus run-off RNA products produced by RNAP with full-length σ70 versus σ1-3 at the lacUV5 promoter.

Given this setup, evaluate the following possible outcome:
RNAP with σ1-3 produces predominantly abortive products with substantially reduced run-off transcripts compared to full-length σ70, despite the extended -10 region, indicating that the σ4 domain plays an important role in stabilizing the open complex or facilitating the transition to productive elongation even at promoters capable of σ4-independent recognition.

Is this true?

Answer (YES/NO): NO